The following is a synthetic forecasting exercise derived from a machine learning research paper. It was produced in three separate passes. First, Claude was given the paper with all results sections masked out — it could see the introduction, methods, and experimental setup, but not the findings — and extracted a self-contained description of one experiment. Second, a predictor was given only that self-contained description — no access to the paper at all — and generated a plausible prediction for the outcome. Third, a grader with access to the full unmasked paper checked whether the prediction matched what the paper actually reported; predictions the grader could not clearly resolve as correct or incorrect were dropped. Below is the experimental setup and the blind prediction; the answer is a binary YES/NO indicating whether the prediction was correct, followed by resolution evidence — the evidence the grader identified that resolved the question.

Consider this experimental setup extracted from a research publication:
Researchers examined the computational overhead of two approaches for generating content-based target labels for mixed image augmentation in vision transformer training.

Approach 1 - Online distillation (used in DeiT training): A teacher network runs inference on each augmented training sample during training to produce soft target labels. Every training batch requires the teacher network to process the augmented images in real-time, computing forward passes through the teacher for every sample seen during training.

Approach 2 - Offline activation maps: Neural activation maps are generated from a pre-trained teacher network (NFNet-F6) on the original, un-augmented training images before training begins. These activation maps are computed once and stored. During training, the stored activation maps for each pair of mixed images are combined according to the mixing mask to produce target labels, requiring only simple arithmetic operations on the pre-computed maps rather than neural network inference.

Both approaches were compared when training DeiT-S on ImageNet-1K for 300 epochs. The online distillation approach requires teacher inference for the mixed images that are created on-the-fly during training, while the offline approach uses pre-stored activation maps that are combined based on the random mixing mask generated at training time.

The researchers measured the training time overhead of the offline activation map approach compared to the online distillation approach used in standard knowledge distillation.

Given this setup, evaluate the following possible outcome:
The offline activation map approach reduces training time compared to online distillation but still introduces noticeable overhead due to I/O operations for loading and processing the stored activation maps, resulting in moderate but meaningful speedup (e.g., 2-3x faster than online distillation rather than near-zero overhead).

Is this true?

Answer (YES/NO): NO